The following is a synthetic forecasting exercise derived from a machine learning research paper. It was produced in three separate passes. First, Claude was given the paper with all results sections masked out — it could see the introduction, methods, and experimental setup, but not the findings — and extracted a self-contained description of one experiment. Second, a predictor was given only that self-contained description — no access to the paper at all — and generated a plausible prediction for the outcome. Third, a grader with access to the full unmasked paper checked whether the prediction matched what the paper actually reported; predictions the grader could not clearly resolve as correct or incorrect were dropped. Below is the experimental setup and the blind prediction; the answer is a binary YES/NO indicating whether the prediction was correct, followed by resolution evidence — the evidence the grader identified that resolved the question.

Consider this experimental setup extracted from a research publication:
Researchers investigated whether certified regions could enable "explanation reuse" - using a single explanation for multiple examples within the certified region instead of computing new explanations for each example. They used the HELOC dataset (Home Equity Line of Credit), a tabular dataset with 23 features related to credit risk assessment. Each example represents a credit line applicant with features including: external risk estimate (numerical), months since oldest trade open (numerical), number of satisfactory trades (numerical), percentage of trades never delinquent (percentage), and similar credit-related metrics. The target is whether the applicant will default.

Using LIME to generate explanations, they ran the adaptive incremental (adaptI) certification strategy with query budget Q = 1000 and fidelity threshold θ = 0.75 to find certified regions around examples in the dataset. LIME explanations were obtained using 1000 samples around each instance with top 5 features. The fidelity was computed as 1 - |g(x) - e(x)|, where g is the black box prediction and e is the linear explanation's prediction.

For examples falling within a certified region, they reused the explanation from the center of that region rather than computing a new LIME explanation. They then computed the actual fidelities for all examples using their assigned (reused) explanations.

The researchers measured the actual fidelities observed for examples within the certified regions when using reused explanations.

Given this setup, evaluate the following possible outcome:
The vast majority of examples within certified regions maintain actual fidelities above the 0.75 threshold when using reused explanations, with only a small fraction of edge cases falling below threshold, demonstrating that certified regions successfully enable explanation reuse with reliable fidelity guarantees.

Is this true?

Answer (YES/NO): YES